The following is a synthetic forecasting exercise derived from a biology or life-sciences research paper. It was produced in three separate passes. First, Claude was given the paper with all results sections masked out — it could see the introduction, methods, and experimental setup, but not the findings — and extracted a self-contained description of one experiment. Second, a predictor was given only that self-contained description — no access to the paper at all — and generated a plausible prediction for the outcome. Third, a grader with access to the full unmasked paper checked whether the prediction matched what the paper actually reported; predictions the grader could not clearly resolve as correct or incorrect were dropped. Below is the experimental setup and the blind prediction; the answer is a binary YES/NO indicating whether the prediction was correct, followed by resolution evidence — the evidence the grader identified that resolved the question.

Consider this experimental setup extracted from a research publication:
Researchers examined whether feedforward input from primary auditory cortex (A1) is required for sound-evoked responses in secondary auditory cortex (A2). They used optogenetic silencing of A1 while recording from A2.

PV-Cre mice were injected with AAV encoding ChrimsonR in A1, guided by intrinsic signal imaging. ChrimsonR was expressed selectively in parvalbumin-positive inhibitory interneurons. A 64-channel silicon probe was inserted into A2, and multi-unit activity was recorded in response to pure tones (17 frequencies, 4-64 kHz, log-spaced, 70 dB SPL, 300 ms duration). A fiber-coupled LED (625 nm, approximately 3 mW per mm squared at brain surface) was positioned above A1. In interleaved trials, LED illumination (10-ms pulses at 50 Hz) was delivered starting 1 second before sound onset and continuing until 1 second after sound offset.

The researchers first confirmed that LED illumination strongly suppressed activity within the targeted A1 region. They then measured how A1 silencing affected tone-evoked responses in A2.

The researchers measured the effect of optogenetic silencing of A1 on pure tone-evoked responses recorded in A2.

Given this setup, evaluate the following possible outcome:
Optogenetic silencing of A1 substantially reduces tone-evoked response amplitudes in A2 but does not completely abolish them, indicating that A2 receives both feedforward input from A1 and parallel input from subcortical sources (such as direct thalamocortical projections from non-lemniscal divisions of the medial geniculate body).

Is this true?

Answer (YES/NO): YES